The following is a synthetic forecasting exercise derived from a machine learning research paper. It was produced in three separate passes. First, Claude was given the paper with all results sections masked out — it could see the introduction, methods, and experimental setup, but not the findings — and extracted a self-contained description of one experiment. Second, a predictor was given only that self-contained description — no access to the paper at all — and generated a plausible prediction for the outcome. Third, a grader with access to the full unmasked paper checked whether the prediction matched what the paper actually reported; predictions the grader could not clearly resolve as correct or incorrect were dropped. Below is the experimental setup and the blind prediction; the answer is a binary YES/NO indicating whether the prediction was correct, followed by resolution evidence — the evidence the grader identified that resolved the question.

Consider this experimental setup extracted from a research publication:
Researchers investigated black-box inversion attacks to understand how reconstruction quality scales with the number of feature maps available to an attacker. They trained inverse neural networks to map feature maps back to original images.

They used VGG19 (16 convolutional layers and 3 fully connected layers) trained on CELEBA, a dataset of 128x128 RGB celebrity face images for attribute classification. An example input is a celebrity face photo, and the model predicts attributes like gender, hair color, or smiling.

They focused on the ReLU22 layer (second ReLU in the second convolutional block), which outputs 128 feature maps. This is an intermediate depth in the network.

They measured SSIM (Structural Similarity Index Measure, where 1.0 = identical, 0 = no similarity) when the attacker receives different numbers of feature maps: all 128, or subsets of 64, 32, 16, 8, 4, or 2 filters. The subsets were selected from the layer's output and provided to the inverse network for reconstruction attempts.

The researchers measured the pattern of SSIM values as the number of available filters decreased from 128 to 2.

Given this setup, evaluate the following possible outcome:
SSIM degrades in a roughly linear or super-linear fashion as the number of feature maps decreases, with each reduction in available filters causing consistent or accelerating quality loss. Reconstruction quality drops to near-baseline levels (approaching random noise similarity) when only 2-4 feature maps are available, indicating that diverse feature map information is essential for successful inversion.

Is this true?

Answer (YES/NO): NO